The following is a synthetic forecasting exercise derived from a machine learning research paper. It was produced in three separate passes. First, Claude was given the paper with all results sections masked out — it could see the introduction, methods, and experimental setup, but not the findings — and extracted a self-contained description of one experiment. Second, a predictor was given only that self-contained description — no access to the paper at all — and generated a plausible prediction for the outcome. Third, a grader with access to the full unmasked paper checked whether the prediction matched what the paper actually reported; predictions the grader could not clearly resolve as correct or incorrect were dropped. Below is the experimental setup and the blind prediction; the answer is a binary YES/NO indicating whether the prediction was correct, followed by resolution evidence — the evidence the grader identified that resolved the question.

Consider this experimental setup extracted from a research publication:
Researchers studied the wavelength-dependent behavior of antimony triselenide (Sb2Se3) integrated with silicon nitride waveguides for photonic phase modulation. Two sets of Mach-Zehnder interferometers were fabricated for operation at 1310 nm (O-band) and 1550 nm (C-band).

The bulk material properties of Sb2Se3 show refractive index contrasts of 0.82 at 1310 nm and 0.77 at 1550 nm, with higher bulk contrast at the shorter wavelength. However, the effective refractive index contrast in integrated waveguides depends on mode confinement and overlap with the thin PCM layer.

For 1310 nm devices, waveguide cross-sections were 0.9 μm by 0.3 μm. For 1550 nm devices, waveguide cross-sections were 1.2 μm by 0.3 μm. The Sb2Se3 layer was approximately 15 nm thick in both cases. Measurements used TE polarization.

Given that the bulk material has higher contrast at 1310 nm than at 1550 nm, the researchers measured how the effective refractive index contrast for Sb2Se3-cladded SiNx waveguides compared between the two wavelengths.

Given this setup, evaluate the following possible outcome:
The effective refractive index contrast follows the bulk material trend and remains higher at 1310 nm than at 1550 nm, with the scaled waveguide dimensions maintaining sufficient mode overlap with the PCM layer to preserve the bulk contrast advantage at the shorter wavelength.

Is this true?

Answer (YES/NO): NO